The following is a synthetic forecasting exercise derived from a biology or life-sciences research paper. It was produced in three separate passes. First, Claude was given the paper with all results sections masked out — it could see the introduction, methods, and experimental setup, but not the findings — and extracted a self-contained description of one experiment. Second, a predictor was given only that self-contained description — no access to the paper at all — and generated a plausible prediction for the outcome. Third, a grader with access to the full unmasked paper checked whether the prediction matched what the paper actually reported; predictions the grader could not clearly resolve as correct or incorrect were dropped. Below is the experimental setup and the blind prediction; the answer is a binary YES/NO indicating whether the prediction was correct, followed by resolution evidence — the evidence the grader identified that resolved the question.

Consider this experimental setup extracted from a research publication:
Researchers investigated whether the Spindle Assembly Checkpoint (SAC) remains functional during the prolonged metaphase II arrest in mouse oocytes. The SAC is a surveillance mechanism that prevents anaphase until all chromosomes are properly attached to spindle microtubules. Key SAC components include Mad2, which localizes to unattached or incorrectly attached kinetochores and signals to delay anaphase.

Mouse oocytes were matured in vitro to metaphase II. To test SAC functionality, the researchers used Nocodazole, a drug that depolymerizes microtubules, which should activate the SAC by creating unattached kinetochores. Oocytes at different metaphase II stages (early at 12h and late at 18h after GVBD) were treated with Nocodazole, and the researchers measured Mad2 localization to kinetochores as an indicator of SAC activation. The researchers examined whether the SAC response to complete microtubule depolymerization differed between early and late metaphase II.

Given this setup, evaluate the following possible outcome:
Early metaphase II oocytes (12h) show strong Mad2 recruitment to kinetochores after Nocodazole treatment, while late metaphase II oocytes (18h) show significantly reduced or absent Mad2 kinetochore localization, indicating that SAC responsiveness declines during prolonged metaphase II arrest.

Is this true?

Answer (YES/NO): NO